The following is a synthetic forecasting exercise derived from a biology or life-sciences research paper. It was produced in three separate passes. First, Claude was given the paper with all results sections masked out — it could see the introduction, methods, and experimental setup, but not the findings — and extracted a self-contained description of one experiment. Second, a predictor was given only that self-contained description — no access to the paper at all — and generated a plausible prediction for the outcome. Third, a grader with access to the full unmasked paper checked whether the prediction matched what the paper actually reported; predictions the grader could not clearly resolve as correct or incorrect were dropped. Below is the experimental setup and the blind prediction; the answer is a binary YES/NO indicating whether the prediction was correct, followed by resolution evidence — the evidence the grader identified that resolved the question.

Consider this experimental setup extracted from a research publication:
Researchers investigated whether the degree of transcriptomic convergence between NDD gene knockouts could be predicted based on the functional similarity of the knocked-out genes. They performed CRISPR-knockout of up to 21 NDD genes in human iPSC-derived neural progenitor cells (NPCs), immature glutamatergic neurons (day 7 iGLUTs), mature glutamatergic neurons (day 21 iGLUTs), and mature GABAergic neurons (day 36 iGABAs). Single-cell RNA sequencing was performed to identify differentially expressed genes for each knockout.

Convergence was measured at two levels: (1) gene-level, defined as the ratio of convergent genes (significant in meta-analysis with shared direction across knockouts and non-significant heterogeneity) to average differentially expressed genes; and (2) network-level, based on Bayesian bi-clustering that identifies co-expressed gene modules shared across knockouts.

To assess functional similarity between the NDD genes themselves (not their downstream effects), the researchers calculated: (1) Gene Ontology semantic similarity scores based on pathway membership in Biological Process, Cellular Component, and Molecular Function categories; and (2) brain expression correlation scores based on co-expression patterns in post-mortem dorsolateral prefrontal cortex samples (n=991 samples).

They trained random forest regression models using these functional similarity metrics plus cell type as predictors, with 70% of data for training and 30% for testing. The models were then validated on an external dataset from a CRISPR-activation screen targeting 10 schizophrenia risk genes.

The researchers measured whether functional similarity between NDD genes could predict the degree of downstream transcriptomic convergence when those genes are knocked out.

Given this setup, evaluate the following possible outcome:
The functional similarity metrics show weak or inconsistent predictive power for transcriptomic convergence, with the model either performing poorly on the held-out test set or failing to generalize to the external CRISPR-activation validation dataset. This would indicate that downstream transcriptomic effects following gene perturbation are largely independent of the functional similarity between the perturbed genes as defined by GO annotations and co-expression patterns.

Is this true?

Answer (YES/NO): NO